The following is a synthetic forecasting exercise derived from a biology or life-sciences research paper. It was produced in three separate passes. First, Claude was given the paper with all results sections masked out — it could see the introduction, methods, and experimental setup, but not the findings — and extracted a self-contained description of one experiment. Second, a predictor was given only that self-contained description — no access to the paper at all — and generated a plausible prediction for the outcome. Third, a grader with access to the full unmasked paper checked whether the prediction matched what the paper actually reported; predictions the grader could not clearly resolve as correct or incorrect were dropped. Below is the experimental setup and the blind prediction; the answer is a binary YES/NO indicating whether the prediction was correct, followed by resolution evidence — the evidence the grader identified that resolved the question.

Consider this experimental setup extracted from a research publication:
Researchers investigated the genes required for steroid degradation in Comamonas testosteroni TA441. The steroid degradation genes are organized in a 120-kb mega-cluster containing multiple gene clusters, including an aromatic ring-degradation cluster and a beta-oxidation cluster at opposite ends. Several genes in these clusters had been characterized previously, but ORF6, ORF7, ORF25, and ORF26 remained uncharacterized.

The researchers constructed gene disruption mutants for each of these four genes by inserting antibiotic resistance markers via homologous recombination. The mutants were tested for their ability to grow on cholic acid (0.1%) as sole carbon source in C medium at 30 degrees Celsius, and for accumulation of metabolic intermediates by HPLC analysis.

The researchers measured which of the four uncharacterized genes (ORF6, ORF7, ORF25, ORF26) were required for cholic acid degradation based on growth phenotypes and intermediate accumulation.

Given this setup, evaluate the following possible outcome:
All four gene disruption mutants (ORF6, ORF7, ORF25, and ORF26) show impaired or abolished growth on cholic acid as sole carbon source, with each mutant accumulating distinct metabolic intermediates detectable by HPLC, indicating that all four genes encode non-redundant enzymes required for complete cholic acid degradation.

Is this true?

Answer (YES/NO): NO